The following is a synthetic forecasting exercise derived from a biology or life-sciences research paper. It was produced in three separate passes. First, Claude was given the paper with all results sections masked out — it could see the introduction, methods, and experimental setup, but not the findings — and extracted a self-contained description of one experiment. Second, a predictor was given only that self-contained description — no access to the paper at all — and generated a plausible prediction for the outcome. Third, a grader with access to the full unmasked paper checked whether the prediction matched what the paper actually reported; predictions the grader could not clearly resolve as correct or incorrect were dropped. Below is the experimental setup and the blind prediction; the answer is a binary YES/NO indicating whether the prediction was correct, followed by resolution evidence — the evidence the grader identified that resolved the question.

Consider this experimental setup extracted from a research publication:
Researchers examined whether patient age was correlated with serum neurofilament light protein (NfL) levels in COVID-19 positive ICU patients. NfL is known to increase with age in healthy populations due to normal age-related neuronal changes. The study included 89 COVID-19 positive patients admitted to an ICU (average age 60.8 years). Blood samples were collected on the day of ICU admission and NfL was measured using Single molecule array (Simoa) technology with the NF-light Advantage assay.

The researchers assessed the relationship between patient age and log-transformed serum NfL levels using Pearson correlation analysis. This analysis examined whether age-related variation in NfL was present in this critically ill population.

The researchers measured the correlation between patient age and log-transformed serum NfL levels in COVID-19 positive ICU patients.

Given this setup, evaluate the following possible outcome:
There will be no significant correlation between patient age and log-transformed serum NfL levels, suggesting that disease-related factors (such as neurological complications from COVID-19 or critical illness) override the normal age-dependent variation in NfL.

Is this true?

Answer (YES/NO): YES